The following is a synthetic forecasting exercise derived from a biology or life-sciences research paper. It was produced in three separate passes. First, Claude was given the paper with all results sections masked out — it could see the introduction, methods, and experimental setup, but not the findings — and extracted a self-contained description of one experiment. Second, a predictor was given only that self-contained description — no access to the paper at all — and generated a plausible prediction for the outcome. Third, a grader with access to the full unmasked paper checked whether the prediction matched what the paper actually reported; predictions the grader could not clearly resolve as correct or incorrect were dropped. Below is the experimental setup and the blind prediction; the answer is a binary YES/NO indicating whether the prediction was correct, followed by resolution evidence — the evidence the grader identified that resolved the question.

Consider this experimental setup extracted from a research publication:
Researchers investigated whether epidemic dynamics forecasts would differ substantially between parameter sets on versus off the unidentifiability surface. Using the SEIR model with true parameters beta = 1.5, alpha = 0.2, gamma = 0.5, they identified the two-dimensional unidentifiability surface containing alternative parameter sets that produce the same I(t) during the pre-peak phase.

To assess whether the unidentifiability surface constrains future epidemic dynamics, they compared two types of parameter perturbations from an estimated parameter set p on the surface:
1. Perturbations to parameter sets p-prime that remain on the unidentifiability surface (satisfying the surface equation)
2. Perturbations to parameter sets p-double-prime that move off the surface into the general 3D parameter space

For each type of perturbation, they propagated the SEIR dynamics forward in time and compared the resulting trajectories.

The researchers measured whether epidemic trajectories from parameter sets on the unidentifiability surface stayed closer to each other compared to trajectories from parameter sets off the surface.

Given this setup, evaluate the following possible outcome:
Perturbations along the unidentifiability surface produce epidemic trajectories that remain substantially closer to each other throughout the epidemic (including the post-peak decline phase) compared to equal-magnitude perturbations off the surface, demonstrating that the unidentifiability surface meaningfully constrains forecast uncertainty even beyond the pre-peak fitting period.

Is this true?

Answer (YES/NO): YES